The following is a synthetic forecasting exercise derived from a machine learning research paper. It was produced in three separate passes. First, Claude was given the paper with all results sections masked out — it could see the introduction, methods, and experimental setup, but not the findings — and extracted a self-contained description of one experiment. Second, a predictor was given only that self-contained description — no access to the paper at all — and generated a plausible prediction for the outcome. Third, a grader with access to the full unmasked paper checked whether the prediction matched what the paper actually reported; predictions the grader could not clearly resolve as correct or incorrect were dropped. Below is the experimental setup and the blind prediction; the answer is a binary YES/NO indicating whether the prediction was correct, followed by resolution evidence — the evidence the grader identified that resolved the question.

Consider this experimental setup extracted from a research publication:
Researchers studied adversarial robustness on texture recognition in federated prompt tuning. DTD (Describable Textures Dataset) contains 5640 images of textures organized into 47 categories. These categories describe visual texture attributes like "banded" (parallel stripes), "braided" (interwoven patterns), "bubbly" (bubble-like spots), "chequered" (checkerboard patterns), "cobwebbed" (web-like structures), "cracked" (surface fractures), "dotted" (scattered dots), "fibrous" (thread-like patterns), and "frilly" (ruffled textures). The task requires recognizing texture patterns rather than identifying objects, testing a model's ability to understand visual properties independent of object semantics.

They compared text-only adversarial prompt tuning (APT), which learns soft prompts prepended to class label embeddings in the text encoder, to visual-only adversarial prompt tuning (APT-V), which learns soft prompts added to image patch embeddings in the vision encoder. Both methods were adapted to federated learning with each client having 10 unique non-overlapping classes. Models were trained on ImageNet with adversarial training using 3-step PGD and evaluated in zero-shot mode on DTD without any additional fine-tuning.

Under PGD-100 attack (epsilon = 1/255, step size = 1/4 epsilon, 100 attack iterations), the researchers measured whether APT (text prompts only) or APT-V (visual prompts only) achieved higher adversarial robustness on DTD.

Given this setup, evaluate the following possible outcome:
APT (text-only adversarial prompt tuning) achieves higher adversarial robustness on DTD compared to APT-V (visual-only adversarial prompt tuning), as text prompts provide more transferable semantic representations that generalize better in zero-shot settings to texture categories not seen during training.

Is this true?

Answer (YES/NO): NO